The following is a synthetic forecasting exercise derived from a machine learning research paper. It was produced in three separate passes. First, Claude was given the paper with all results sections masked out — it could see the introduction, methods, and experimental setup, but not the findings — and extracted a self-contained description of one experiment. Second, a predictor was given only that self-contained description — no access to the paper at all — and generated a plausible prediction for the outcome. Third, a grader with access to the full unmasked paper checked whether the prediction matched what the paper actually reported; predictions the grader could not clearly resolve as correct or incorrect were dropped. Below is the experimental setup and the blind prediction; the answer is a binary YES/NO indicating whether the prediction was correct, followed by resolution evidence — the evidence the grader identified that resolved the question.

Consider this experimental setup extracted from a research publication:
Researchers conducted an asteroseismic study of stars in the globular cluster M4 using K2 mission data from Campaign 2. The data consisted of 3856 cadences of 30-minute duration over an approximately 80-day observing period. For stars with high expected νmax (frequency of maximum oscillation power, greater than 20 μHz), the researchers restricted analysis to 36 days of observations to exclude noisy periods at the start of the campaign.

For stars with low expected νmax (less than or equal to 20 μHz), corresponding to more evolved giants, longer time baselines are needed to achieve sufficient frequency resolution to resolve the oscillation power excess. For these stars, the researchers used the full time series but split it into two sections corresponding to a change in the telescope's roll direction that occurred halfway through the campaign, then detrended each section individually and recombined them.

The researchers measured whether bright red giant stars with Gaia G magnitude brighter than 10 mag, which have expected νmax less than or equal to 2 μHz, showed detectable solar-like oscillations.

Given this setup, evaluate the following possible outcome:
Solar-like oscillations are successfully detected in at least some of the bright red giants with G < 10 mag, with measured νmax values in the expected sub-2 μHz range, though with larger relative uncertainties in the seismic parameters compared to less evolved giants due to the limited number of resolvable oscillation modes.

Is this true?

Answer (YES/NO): NO